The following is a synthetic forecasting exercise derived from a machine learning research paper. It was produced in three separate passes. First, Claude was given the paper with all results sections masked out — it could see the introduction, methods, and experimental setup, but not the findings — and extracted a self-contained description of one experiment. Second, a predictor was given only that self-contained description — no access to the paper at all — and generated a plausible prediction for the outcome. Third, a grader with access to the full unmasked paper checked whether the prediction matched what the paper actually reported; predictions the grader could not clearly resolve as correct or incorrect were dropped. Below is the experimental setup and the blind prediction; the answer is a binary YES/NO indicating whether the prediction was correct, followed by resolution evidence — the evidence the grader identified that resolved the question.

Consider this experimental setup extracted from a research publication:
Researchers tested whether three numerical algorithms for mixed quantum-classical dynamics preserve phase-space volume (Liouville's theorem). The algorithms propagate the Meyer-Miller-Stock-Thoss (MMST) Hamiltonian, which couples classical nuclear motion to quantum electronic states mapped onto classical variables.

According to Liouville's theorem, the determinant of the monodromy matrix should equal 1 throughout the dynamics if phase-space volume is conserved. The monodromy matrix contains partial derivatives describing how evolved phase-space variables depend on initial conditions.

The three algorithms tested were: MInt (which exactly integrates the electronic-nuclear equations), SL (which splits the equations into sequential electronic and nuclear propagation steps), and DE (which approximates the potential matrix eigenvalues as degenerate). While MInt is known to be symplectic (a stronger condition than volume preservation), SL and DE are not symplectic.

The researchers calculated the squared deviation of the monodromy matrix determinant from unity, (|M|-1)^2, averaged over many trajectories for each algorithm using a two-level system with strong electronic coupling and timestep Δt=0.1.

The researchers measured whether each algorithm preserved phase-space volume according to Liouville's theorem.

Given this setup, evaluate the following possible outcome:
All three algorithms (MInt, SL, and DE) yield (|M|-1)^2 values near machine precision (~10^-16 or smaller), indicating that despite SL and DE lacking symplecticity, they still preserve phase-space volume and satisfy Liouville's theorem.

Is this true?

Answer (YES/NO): YES